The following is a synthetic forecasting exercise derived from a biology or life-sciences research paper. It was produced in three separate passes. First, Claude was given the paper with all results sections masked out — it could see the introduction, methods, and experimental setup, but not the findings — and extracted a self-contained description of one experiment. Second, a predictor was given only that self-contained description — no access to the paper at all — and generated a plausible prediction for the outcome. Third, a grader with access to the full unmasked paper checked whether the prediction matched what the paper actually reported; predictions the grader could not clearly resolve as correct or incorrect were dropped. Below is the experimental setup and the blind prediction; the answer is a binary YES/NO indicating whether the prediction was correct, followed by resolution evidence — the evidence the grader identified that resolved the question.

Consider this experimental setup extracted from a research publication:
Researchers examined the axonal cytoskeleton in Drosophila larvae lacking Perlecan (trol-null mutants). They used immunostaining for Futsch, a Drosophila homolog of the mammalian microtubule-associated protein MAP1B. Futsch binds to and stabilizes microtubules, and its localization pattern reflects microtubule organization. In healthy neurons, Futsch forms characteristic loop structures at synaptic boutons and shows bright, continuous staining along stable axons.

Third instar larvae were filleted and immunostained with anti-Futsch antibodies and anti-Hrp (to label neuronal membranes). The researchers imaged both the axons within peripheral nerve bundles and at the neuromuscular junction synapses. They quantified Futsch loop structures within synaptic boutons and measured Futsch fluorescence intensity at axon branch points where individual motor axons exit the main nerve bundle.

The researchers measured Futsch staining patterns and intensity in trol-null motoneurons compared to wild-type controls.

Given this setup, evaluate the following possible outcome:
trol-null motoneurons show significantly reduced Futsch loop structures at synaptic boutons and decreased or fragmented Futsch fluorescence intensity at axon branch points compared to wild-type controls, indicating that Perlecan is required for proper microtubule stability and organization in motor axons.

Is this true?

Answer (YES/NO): YES